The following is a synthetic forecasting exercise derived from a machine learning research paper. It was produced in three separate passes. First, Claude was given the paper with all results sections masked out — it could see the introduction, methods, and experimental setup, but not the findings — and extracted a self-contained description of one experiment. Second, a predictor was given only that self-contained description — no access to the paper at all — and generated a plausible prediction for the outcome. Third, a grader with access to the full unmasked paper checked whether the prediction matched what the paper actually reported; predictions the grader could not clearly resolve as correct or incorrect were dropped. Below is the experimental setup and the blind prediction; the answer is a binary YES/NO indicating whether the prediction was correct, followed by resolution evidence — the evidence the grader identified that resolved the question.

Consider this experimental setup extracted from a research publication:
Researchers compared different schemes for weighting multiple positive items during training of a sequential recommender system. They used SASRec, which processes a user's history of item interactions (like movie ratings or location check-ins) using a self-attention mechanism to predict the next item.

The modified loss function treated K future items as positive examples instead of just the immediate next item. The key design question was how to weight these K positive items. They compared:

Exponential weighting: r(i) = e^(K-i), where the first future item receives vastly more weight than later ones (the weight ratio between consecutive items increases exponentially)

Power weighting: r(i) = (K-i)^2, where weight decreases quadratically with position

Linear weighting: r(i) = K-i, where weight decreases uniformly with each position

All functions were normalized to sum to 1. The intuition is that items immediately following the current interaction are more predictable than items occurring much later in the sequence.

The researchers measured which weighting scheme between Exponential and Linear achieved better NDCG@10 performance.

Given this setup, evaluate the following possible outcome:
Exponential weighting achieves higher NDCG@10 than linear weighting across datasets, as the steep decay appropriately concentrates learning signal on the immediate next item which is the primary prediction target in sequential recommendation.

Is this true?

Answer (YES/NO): NO